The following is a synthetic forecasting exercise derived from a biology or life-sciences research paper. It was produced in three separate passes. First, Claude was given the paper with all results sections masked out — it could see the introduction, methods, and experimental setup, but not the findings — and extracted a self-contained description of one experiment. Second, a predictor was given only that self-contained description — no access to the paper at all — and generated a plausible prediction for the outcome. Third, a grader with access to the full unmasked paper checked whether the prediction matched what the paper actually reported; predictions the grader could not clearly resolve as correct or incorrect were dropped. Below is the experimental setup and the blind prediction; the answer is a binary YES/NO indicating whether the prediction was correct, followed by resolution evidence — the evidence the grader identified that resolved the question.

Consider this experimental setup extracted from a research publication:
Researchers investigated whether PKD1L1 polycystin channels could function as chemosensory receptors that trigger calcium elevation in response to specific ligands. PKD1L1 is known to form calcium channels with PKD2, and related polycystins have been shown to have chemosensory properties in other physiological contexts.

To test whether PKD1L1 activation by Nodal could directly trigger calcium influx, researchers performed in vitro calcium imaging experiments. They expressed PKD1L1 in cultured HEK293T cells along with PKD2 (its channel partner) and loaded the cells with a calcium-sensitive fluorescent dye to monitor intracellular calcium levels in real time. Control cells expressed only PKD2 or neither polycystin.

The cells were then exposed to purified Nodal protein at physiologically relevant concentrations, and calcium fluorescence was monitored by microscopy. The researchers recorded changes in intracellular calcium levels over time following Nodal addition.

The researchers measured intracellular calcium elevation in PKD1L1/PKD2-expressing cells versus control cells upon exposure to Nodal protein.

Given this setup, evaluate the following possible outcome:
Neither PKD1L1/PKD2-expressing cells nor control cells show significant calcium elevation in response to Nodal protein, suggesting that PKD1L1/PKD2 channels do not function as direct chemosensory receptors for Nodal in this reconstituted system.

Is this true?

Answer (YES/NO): NO